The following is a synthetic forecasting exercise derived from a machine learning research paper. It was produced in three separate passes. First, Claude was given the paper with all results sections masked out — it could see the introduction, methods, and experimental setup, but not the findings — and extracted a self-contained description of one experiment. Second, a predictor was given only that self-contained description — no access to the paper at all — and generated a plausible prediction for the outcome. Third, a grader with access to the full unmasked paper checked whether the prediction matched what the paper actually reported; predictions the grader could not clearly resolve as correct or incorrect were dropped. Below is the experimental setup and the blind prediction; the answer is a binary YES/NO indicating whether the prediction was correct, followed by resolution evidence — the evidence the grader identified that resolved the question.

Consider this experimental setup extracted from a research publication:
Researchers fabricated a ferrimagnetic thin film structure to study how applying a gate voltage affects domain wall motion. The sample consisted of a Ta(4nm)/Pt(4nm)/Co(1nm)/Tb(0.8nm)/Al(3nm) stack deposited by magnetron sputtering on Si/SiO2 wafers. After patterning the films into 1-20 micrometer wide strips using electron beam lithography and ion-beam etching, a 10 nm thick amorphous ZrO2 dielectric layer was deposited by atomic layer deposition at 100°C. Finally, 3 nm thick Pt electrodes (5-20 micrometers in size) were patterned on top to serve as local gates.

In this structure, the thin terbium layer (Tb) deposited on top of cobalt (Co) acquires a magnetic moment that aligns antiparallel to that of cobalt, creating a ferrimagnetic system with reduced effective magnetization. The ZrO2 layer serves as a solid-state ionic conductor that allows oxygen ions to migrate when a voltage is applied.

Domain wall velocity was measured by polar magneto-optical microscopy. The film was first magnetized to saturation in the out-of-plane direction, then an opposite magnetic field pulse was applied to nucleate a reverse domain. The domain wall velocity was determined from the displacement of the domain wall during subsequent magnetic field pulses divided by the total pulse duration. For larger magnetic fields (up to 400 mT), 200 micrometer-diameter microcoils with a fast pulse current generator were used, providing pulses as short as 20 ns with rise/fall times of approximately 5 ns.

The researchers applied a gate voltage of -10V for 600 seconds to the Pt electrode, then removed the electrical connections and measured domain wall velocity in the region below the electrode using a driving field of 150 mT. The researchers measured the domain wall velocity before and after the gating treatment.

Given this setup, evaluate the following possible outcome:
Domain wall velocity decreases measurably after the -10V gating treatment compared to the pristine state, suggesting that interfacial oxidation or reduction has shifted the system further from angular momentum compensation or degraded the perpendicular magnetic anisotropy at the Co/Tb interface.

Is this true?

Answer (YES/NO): NO